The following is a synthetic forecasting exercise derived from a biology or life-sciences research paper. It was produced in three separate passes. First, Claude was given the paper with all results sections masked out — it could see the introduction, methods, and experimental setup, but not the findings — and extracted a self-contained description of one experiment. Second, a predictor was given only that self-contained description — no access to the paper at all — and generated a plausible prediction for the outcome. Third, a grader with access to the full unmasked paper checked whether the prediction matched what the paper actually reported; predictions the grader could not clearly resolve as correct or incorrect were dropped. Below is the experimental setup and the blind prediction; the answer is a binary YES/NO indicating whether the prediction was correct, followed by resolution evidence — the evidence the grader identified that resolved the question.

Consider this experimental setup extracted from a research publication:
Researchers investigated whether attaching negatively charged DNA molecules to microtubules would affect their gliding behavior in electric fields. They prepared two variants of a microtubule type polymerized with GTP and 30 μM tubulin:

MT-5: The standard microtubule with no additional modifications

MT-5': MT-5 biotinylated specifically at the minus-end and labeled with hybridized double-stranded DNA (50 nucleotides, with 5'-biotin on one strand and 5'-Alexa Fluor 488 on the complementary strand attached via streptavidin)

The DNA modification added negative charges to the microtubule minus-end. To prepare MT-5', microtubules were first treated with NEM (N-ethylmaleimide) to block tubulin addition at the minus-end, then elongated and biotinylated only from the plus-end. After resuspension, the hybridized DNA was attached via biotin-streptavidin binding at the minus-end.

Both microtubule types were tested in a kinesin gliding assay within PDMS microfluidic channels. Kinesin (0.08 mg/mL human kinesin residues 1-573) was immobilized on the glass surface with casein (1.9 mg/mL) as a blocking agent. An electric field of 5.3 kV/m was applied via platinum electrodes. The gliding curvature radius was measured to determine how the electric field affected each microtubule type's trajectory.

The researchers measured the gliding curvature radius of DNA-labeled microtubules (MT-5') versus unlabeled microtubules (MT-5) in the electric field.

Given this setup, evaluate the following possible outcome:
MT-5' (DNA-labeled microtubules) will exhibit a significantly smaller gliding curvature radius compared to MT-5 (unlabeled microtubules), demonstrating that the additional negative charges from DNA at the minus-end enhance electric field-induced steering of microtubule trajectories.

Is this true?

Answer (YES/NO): YES